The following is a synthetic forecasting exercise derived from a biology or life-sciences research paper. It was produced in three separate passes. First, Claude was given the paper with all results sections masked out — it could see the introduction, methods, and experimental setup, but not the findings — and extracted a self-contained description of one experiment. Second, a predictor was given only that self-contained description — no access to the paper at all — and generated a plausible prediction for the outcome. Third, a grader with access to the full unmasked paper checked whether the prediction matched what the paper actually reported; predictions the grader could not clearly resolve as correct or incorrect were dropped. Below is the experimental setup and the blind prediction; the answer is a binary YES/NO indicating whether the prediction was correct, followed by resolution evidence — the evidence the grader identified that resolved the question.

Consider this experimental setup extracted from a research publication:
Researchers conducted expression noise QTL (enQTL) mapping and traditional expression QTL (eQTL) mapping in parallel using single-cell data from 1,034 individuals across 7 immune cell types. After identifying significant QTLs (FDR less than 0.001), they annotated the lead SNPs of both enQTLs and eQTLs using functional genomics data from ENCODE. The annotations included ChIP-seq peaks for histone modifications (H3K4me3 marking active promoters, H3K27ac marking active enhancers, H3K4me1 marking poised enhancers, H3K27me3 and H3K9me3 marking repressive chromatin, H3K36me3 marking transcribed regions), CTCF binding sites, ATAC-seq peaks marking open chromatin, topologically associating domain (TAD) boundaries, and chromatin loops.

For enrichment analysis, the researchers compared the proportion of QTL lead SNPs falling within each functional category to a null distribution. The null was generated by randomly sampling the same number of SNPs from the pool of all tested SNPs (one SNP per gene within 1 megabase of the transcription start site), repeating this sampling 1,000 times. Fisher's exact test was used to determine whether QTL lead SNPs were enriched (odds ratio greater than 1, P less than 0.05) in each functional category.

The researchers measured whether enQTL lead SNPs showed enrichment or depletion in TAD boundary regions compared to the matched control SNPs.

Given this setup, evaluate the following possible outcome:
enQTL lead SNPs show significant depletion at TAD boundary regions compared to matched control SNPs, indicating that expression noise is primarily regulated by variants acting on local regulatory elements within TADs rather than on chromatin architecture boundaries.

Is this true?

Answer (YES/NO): NO